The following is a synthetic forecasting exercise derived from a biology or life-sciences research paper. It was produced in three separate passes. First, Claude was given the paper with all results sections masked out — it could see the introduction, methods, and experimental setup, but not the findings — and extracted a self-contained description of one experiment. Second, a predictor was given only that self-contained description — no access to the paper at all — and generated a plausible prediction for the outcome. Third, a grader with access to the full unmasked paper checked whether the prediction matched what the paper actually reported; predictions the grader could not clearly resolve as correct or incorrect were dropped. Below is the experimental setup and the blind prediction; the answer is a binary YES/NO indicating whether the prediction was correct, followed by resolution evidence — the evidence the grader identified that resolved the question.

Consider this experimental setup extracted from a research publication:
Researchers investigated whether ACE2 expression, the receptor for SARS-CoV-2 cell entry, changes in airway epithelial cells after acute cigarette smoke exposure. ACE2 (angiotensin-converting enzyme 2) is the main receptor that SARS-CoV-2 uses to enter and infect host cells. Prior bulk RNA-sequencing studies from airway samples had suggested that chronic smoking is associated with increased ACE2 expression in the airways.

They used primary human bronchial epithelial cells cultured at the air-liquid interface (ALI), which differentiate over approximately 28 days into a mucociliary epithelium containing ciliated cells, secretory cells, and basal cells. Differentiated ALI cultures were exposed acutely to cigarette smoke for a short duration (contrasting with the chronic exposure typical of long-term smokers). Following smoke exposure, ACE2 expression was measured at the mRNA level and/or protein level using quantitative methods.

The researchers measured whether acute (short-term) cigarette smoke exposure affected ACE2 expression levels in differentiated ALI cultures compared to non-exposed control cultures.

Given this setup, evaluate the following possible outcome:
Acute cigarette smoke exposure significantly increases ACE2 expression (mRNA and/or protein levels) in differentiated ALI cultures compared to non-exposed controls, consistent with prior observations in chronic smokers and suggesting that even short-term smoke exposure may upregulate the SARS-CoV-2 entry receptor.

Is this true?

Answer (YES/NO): NO